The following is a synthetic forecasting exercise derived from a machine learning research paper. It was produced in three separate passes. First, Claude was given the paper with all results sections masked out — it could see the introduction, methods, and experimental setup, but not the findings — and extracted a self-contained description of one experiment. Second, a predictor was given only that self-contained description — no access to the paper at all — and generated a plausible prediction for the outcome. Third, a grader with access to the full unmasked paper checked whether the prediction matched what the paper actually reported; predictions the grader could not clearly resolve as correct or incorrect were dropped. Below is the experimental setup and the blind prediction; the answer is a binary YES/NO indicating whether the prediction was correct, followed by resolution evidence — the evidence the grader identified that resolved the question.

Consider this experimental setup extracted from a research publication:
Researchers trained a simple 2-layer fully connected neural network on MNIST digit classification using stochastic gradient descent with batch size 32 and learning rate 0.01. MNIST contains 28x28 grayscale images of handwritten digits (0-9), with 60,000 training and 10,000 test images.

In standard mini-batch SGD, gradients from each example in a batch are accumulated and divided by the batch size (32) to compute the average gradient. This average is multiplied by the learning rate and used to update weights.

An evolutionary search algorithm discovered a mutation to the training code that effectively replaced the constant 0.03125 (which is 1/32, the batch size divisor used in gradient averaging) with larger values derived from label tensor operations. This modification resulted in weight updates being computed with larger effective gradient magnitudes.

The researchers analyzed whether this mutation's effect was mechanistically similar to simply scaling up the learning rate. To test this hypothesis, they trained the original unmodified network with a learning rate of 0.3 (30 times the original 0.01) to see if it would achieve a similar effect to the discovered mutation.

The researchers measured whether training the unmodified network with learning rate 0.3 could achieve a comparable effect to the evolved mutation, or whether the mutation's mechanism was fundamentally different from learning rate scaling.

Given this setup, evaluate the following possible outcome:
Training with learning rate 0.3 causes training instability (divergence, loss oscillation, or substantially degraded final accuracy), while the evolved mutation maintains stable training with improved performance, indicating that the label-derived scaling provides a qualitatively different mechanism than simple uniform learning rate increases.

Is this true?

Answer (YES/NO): NO